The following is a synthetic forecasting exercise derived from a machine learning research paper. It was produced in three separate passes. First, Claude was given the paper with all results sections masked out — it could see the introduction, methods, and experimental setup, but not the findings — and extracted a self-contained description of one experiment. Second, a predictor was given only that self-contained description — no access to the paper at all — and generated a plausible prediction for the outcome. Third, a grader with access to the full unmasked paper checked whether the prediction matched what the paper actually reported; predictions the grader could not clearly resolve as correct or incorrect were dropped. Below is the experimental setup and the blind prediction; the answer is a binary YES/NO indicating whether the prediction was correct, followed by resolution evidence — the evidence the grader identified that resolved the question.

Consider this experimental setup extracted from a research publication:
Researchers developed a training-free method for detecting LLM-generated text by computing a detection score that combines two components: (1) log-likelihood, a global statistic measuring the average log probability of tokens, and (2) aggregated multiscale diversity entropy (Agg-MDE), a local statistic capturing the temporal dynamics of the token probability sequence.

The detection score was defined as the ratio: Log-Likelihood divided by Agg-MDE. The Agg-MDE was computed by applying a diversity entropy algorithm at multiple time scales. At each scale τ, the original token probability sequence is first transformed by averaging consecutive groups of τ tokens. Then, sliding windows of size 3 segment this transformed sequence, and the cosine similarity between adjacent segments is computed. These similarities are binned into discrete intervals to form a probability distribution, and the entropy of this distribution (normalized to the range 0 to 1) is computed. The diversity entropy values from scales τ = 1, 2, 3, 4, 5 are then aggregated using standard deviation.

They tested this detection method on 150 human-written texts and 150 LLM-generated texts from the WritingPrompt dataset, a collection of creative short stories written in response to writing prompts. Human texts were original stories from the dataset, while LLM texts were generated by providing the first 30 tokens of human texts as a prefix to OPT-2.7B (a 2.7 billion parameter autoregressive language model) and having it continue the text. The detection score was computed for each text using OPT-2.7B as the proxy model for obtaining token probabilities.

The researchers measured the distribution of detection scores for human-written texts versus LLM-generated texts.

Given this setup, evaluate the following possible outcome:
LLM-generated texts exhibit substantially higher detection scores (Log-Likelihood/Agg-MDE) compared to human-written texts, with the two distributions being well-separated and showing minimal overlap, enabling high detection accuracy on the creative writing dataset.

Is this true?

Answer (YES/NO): YES